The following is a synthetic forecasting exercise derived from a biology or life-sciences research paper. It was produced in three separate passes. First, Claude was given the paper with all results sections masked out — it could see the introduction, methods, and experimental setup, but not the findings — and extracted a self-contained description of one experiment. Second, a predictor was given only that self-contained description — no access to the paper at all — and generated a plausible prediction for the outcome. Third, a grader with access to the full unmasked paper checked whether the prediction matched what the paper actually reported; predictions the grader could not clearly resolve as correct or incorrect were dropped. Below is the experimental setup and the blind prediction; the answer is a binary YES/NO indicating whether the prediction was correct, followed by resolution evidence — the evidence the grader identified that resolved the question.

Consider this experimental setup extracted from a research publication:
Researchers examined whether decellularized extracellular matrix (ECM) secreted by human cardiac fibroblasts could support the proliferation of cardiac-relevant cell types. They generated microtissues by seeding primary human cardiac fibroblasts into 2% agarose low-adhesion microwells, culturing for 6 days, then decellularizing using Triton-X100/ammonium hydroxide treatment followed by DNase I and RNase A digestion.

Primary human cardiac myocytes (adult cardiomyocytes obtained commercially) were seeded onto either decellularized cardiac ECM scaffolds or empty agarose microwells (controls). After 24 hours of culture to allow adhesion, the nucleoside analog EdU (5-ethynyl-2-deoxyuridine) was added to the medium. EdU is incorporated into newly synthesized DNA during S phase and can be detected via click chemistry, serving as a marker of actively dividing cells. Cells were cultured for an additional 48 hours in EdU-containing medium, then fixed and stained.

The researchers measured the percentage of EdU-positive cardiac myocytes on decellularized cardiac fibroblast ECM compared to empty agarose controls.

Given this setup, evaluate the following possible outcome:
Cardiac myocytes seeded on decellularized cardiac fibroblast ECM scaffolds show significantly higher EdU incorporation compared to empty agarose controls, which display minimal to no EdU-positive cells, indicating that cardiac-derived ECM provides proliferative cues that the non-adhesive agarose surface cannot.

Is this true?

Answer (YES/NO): YES